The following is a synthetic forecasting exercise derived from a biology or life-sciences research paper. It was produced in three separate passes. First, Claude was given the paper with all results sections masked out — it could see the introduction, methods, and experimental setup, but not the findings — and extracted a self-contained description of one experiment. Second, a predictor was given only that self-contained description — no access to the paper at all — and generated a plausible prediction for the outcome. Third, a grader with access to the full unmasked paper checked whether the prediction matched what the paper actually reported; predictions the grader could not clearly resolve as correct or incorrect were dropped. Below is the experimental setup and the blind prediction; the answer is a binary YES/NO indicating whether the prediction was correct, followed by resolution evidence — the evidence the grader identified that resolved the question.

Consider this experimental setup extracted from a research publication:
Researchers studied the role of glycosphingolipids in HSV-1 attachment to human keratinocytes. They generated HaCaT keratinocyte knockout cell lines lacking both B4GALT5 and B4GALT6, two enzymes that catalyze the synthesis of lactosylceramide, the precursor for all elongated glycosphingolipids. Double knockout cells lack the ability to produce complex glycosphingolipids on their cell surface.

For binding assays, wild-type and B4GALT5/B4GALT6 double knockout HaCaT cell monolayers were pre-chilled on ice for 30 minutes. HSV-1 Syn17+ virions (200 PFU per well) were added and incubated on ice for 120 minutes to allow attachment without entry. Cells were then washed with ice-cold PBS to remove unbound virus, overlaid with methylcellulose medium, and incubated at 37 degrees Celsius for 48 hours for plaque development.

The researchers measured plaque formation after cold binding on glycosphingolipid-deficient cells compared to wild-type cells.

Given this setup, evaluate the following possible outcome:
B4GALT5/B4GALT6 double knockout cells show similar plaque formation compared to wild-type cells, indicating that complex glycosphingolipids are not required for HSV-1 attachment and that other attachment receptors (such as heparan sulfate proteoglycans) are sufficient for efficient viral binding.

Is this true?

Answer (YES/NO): NO